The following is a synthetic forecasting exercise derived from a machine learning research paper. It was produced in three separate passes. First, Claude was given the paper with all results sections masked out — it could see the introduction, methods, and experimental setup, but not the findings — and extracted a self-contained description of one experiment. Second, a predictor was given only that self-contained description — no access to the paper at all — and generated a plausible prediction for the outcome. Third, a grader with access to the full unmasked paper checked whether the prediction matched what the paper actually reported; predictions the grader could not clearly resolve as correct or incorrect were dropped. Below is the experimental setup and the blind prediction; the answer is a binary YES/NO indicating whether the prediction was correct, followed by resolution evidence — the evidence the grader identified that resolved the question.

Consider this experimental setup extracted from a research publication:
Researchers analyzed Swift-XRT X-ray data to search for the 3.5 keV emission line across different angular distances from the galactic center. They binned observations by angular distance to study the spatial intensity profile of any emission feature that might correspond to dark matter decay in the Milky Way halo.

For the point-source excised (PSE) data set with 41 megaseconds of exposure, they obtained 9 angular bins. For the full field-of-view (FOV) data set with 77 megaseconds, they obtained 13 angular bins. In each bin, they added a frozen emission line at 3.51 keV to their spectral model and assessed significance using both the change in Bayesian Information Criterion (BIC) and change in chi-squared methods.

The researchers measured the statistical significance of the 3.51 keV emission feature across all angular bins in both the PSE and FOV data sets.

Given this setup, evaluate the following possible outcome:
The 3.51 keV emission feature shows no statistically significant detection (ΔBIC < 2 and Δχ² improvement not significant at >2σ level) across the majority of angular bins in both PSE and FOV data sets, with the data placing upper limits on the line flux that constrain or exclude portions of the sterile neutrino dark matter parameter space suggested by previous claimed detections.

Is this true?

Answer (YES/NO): YES